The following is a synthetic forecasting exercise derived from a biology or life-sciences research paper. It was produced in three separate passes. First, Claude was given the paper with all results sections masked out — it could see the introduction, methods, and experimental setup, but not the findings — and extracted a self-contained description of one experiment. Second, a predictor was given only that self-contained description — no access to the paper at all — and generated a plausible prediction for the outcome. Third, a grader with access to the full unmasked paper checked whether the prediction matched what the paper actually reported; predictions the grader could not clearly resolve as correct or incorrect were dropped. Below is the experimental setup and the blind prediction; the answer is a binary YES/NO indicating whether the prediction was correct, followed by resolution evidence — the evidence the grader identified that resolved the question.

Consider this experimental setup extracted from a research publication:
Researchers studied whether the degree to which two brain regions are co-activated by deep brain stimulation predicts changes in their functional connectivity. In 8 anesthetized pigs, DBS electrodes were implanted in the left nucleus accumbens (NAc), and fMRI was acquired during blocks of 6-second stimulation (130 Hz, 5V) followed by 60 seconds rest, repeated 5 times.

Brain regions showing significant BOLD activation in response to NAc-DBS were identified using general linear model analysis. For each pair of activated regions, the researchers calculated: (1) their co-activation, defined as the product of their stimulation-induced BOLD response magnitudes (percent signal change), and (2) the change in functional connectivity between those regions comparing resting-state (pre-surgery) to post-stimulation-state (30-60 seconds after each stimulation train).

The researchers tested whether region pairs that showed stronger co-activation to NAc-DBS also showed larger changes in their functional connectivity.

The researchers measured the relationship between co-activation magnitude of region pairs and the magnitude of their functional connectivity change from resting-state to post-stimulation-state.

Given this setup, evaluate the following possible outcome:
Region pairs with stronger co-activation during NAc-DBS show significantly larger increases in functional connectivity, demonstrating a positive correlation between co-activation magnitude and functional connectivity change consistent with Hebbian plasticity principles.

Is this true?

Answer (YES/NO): NO